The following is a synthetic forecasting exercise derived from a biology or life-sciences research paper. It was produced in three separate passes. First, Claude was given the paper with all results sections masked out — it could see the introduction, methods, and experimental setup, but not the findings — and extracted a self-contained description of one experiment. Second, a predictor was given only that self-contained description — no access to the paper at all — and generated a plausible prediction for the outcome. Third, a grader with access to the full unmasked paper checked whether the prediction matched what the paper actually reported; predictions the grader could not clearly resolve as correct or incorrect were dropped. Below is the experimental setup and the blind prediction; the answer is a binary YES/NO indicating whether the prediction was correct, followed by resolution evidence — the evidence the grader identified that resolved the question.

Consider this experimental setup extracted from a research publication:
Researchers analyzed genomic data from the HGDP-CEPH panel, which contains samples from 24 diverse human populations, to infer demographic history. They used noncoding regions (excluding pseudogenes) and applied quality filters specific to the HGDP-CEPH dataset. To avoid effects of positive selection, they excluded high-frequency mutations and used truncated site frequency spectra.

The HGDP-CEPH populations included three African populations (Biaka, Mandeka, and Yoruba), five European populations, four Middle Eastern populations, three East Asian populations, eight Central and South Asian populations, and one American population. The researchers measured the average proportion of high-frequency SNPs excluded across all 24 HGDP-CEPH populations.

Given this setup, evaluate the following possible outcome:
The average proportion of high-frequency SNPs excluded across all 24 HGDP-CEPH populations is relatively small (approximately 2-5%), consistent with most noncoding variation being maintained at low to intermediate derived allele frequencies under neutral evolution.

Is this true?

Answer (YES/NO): NO